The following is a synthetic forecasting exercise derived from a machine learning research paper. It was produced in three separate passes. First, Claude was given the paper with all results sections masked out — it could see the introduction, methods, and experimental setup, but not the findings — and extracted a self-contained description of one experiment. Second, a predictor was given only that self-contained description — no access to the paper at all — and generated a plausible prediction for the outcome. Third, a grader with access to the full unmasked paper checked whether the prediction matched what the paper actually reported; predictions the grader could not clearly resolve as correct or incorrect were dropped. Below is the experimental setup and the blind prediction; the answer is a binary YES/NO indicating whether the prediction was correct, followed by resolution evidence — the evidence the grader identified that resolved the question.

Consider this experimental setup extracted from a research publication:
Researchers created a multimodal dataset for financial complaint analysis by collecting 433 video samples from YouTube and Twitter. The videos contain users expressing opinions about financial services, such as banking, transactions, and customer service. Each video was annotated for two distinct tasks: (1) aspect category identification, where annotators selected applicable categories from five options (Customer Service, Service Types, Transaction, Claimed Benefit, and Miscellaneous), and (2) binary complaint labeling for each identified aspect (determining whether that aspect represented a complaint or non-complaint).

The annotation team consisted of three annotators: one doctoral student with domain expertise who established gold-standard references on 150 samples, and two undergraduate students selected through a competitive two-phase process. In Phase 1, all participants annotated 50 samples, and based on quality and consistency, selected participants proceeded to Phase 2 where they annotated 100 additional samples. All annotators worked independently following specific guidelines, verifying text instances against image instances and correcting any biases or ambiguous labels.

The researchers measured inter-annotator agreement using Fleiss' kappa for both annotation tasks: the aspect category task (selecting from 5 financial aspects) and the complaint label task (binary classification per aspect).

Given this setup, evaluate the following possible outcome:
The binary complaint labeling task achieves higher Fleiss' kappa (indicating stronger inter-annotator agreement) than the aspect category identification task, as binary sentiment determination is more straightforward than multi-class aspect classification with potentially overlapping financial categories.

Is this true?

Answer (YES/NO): YES